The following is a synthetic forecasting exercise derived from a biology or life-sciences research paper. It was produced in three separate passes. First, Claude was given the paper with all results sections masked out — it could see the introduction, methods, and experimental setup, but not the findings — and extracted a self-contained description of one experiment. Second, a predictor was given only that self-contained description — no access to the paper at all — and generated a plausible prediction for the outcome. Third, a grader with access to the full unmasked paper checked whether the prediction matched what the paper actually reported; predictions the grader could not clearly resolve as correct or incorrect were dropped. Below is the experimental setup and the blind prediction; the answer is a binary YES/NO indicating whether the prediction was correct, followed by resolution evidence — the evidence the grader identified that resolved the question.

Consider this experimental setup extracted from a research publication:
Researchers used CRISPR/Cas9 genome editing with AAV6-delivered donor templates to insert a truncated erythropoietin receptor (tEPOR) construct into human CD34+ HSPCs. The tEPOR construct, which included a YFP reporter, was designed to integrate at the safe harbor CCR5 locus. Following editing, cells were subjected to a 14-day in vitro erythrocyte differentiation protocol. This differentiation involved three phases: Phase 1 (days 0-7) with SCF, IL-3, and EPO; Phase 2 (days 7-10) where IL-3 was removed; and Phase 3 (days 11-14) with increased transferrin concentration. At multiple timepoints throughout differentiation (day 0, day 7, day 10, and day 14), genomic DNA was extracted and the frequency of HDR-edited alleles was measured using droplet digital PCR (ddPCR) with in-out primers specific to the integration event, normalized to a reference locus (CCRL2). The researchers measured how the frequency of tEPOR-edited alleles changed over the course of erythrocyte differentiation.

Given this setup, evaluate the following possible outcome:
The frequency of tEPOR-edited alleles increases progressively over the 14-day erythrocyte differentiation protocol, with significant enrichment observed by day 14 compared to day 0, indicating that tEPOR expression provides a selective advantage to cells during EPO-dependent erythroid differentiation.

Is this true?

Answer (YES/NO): YES